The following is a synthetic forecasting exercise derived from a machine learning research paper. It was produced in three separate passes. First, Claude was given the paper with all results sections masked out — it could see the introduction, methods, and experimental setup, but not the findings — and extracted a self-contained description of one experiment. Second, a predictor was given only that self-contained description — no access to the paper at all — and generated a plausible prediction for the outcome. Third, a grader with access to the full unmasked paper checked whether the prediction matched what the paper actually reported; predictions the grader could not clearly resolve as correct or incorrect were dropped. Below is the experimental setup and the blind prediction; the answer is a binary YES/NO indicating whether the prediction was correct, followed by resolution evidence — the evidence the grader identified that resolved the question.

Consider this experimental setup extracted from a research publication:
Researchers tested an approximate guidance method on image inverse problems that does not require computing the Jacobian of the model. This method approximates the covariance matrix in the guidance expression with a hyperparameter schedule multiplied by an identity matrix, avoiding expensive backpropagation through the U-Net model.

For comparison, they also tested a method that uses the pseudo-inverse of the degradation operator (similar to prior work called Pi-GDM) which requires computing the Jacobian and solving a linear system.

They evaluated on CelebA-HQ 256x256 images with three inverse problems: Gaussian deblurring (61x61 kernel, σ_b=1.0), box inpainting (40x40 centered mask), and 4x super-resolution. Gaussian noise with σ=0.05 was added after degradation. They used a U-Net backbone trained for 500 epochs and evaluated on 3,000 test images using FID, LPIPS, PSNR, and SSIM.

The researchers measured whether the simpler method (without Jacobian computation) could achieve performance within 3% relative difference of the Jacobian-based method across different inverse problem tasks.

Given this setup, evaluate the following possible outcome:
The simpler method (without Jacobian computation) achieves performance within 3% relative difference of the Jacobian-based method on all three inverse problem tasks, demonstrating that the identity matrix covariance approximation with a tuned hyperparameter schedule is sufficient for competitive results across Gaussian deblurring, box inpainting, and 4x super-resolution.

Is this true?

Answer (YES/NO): NO